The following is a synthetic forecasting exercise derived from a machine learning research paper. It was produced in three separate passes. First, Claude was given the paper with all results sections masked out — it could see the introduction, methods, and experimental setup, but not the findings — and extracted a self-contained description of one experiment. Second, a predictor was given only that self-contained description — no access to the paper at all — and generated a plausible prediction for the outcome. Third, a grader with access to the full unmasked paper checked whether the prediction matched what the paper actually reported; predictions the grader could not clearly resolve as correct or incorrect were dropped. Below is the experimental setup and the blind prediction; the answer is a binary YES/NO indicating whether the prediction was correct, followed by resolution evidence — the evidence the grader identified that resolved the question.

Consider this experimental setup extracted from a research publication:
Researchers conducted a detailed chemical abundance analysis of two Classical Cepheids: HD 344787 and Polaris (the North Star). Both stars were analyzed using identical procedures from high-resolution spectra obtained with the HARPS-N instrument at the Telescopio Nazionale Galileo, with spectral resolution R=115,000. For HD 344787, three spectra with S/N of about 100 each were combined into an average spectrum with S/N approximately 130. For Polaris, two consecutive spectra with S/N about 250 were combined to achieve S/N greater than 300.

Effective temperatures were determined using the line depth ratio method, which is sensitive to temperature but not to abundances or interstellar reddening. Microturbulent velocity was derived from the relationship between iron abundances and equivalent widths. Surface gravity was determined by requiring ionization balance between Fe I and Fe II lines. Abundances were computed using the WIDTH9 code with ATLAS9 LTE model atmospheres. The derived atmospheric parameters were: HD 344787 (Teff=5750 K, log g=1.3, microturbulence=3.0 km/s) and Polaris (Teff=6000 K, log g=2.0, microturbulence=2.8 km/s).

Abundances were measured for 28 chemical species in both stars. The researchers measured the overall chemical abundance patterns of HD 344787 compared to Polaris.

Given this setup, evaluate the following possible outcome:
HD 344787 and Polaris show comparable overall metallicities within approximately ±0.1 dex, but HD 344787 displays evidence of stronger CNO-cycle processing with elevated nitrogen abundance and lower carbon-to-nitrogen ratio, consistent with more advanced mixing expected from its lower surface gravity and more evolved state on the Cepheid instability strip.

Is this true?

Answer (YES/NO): NO